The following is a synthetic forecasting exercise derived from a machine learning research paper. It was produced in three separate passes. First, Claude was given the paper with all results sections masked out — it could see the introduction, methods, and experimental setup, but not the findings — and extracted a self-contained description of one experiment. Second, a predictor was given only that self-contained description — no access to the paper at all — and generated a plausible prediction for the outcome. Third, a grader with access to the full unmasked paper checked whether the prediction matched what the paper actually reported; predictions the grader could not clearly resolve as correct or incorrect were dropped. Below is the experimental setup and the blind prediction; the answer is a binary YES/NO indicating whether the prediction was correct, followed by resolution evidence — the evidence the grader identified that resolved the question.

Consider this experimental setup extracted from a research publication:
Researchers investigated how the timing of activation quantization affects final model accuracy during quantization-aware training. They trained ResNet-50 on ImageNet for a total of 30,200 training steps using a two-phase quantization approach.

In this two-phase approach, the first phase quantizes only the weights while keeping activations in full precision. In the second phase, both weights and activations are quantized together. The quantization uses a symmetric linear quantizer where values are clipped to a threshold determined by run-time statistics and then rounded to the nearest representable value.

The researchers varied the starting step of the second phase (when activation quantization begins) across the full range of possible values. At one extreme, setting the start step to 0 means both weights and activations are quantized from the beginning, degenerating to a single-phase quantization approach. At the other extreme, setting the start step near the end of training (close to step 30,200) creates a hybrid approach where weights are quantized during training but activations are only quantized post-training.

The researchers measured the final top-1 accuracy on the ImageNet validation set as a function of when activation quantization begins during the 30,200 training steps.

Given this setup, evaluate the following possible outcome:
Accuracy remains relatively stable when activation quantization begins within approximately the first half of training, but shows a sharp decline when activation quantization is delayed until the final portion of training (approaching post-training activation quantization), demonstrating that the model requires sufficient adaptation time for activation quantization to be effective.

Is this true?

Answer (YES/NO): NO